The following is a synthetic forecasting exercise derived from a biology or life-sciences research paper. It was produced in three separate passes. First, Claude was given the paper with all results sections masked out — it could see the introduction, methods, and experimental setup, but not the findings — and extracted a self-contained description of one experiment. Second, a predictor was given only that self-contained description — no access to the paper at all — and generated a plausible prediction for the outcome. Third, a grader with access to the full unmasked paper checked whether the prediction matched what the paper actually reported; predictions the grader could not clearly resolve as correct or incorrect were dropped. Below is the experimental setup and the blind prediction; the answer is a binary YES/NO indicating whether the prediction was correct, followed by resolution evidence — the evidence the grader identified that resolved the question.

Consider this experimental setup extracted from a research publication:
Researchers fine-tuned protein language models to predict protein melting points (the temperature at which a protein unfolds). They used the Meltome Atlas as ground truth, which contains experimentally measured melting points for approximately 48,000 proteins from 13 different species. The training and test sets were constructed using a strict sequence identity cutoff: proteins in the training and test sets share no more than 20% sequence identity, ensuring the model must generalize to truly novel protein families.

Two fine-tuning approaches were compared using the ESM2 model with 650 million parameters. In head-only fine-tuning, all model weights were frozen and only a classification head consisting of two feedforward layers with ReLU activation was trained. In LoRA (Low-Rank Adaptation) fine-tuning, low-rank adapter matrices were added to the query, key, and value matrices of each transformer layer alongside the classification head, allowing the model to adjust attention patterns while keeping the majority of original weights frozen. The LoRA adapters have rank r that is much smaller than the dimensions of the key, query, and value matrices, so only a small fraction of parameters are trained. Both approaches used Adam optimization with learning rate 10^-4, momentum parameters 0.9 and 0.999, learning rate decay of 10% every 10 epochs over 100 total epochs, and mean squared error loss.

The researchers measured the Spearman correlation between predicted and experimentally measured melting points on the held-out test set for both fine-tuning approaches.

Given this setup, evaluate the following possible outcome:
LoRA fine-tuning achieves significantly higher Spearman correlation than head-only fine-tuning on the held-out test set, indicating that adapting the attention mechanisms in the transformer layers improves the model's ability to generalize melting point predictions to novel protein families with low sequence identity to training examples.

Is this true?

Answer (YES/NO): NO